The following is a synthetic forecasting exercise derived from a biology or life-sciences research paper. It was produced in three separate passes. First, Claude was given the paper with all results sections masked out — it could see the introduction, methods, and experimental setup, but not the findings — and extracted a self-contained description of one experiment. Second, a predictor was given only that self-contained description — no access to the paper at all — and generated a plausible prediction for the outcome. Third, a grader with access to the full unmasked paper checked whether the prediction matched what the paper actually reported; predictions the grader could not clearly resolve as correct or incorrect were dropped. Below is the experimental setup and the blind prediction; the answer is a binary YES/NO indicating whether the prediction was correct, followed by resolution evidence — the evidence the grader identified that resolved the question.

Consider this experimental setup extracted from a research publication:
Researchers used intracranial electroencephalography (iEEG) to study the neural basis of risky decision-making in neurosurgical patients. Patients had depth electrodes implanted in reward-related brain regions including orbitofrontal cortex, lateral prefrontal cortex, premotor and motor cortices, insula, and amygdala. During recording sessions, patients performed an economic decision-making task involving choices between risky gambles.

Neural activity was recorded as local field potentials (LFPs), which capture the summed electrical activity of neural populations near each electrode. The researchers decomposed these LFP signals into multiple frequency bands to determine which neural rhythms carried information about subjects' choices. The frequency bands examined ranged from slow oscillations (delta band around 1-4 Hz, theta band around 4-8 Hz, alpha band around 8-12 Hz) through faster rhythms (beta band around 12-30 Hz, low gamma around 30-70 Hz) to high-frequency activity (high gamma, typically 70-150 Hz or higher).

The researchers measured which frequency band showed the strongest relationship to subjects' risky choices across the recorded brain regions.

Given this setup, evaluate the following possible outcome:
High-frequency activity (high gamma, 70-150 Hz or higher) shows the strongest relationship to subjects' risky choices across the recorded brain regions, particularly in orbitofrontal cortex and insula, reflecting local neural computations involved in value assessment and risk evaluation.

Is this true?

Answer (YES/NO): NO